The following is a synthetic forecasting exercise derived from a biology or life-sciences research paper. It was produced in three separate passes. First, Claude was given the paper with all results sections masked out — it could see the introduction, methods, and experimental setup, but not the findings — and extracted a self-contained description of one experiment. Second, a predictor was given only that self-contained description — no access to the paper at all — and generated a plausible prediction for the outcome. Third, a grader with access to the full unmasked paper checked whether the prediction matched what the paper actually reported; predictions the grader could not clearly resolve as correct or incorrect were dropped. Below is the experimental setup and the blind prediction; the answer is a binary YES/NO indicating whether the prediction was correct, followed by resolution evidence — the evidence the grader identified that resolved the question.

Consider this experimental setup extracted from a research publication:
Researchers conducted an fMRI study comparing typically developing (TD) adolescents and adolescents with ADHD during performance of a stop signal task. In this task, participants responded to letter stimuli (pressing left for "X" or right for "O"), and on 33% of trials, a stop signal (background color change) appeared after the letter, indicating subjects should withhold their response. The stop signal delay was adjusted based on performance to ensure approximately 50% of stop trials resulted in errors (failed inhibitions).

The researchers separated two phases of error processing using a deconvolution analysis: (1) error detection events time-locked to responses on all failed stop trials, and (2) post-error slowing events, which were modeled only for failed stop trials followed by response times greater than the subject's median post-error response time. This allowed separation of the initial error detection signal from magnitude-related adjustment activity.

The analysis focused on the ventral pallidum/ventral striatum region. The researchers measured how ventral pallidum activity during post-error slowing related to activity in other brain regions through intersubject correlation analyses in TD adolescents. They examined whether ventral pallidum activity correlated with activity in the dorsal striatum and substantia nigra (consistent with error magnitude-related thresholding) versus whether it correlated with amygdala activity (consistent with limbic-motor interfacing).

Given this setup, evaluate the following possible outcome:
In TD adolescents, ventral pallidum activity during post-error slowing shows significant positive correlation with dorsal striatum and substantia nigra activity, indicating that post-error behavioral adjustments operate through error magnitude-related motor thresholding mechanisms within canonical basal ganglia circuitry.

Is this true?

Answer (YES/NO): NO